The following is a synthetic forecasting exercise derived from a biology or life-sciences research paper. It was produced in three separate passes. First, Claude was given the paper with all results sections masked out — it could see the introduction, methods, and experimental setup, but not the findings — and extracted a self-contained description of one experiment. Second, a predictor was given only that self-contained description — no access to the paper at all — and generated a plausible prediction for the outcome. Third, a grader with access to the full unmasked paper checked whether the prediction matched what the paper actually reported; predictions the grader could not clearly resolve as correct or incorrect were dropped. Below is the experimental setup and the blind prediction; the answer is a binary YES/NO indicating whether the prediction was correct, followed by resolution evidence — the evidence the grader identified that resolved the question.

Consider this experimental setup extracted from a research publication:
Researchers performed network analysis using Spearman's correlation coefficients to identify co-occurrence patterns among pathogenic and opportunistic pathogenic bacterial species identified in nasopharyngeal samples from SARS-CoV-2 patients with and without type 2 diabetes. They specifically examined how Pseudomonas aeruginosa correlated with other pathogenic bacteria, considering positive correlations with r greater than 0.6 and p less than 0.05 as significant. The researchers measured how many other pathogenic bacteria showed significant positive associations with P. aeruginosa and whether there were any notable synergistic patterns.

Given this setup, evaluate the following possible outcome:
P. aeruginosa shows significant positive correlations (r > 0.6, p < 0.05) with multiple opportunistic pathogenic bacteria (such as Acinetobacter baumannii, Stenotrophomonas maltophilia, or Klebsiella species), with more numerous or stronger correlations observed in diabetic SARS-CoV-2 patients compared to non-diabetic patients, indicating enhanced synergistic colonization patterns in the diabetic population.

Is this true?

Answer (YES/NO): NO